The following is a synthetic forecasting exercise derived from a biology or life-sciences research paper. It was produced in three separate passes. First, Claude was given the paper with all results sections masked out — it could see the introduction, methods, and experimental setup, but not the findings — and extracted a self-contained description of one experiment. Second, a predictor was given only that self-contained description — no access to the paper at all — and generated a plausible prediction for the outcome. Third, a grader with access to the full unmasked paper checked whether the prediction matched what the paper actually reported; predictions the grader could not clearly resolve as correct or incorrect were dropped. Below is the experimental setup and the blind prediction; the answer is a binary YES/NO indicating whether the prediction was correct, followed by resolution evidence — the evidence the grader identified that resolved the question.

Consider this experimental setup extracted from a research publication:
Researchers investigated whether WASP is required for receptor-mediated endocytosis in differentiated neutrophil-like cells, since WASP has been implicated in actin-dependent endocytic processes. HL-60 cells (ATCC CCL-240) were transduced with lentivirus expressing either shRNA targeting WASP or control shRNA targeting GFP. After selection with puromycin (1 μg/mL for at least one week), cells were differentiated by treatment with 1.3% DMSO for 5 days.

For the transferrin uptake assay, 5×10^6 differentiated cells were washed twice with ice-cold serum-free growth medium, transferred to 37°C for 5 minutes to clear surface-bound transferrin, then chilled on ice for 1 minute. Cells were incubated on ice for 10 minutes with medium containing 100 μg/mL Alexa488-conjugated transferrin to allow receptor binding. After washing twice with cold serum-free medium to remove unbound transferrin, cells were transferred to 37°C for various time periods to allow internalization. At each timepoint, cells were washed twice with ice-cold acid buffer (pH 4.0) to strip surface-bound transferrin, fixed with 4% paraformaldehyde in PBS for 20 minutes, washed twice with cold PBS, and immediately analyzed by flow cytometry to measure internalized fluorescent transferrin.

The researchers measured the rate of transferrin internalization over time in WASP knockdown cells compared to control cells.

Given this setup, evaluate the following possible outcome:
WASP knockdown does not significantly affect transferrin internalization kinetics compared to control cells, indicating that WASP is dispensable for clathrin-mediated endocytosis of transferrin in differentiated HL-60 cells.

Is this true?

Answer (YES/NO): YES